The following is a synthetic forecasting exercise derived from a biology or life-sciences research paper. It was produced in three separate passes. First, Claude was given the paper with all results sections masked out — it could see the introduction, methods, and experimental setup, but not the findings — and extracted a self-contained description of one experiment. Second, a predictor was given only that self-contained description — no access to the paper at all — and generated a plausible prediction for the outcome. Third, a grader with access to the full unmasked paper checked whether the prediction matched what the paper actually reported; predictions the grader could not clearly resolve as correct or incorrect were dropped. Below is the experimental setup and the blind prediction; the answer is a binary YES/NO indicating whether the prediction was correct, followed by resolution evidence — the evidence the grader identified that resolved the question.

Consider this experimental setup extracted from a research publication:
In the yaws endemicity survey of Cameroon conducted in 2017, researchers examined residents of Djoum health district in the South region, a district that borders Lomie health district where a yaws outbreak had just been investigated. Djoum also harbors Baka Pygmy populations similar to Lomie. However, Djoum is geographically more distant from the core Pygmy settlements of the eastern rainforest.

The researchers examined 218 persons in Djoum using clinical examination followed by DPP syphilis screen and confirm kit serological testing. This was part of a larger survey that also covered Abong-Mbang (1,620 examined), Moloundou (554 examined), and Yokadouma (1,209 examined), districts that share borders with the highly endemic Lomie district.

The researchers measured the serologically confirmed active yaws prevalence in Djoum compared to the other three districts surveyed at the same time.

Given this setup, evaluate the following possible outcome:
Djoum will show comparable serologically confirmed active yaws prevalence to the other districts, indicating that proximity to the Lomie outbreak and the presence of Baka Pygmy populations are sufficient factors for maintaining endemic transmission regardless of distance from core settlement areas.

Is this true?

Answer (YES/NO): NO